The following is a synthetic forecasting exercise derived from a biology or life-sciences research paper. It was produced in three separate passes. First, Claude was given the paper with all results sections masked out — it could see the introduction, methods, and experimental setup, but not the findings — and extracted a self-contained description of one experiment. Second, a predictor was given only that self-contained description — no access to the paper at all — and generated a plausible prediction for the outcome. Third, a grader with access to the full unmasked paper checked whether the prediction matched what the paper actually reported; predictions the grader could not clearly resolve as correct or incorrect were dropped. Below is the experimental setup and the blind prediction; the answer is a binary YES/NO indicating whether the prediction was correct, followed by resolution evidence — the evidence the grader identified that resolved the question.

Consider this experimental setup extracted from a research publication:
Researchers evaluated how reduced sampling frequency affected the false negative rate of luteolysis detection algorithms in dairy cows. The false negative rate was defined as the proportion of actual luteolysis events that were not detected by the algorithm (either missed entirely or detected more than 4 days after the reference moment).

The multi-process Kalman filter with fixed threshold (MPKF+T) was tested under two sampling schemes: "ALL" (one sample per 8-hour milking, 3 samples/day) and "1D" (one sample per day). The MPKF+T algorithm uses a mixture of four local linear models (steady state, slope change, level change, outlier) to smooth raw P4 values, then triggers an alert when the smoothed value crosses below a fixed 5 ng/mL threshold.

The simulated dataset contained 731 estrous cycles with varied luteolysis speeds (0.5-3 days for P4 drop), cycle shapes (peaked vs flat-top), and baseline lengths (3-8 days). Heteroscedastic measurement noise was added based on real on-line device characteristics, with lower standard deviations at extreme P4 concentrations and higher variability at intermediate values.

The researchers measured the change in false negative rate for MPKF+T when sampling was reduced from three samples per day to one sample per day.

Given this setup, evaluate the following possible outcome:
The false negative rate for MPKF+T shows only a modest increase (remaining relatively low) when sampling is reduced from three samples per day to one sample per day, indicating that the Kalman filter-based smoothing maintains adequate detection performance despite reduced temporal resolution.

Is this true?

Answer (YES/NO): NO